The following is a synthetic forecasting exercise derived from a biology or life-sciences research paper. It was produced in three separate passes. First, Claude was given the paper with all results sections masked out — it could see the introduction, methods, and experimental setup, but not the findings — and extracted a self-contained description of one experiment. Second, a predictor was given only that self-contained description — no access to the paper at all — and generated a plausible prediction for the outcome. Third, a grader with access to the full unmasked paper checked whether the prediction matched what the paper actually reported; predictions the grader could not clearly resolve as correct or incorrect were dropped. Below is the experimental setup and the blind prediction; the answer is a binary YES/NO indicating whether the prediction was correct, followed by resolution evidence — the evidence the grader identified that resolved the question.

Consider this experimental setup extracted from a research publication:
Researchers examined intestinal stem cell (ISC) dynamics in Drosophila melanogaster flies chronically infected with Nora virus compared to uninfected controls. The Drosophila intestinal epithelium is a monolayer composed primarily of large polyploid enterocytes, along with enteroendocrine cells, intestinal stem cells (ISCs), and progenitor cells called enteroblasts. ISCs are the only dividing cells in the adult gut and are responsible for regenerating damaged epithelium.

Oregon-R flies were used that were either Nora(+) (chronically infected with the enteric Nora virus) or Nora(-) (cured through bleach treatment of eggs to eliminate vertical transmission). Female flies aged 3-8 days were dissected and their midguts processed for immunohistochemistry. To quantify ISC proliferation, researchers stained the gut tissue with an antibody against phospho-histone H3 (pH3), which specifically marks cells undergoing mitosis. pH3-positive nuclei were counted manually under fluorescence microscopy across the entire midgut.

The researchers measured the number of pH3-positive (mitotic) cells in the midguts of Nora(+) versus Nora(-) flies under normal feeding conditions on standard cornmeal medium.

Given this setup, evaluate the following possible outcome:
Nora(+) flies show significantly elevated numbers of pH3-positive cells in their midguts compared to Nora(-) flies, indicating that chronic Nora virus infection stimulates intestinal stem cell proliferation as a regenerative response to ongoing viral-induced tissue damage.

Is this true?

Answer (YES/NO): YES